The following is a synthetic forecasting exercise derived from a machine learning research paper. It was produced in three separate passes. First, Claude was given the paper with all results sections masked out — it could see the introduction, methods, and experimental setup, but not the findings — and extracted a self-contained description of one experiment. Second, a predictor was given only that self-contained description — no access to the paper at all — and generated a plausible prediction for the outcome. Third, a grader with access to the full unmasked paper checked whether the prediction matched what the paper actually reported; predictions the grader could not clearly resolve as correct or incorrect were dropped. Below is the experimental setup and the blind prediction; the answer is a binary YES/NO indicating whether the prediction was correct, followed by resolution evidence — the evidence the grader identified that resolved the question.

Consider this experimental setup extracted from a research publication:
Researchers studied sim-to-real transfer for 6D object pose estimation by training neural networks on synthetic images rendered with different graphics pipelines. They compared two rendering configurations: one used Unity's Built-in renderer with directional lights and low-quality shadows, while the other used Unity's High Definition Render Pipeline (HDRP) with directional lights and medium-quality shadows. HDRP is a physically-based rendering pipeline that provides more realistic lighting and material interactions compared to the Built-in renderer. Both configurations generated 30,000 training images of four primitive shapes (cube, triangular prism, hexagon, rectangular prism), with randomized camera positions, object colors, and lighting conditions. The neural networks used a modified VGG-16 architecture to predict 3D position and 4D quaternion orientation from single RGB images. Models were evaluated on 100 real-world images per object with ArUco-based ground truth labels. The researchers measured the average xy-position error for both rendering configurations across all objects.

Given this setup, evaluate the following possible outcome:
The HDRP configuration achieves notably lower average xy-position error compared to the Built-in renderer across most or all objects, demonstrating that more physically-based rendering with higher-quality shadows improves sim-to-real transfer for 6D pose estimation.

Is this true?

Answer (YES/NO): YES